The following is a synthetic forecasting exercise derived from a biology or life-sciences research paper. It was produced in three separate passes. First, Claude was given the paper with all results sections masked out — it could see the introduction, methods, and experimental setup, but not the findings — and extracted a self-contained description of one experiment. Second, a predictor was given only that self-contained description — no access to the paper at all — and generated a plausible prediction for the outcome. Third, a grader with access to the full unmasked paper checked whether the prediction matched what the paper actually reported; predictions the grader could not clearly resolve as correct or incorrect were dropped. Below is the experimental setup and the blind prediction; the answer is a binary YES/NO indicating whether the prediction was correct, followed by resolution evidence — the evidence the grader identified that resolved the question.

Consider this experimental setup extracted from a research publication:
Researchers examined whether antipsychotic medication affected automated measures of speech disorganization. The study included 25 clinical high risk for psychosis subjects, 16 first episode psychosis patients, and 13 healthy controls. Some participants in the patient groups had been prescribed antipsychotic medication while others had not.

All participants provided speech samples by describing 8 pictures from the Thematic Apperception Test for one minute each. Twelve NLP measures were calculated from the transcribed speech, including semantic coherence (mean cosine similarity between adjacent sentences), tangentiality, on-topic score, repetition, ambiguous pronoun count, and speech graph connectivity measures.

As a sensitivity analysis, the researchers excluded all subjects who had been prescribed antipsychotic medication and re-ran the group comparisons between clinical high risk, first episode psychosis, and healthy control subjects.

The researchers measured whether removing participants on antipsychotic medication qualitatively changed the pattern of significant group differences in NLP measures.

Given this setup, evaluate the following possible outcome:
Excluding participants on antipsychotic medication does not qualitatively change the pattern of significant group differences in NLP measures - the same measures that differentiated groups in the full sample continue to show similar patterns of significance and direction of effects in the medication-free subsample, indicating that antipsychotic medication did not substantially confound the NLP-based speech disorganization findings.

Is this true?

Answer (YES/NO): YES